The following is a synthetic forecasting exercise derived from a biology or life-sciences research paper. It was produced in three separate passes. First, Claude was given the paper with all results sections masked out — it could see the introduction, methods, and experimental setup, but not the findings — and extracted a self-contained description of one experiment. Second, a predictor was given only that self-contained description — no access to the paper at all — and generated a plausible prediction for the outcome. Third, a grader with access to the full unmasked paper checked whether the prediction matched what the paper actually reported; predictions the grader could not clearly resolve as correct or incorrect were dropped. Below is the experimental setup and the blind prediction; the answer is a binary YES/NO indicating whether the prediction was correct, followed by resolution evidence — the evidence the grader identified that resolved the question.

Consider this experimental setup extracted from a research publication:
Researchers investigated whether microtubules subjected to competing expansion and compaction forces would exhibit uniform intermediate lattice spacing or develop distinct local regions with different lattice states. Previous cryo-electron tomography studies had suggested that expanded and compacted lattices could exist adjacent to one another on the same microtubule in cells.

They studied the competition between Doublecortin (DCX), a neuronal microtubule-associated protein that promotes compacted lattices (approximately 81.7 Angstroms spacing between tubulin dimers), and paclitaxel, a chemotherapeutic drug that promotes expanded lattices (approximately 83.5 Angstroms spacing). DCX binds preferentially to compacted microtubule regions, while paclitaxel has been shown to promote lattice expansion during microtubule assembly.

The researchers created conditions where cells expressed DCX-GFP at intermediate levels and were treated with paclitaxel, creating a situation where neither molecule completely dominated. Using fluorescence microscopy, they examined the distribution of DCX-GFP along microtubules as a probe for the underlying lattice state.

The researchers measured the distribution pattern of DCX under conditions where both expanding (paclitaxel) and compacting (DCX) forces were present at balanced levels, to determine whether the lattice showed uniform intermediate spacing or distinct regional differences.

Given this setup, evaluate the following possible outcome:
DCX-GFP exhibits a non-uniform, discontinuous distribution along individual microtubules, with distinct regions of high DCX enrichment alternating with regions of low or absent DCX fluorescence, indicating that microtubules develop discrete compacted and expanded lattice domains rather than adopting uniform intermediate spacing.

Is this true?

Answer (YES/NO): YES